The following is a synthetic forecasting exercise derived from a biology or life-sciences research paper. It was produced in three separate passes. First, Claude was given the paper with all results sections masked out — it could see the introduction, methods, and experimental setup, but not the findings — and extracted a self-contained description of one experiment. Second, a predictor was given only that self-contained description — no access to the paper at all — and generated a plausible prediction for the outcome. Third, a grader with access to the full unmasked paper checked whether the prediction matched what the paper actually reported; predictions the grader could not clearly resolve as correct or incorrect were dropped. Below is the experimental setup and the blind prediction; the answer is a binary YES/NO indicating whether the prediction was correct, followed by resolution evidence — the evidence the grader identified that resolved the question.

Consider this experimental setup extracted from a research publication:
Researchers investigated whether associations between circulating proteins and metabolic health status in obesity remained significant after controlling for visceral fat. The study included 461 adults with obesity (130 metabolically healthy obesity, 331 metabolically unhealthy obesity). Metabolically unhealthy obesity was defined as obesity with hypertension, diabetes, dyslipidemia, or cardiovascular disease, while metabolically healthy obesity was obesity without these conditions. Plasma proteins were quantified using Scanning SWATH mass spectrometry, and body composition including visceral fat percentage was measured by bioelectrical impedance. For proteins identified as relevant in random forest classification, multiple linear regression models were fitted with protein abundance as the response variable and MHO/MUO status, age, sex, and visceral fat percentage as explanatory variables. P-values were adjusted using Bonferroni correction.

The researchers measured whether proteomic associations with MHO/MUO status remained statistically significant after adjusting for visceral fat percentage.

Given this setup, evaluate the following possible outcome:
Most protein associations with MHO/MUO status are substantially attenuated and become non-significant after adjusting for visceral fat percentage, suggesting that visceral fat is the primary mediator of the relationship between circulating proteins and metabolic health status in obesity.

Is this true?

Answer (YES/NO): NO